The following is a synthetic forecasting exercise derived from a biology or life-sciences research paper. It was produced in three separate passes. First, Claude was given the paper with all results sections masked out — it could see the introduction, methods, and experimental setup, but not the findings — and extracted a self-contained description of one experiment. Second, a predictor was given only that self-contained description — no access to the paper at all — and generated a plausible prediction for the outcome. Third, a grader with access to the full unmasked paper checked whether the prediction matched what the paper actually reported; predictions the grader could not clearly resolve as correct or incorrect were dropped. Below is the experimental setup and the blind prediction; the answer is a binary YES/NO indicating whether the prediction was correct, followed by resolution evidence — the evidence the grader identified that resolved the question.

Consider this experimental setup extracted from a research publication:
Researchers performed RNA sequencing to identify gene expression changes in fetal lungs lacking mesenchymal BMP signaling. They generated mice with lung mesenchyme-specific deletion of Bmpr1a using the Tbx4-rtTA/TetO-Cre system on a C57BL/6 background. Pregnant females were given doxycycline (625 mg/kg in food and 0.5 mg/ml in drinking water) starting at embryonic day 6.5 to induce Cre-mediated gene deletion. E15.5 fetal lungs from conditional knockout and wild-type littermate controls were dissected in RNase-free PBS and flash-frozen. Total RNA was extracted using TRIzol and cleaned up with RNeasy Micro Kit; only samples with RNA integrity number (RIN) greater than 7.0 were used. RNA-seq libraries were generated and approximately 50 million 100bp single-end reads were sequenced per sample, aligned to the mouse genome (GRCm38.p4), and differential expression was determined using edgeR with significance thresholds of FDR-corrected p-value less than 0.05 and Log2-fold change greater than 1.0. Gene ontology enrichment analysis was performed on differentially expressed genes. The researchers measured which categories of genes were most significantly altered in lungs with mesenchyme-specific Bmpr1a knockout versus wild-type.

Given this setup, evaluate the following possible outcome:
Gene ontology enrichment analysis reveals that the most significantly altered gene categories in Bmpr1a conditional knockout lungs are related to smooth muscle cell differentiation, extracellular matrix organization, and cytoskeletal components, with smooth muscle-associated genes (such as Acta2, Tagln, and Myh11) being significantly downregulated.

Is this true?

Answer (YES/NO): NO